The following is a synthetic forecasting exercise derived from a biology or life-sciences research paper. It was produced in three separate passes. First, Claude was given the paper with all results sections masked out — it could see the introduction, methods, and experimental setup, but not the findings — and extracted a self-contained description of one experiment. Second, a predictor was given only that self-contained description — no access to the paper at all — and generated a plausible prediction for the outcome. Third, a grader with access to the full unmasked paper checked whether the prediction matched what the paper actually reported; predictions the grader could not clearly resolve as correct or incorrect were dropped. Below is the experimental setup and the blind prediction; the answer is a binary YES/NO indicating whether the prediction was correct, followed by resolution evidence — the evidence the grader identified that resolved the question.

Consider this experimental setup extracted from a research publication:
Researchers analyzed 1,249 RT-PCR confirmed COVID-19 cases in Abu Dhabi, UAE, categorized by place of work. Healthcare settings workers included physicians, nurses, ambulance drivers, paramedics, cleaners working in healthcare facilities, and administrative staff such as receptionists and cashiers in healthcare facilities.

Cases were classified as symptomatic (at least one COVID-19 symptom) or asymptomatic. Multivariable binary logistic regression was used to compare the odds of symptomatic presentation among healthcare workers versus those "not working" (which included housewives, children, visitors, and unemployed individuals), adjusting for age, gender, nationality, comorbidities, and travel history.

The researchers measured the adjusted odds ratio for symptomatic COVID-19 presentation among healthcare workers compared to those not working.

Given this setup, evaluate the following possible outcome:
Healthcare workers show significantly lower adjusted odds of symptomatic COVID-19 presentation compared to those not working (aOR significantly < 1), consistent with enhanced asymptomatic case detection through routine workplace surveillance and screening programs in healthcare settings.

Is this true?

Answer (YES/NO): NO